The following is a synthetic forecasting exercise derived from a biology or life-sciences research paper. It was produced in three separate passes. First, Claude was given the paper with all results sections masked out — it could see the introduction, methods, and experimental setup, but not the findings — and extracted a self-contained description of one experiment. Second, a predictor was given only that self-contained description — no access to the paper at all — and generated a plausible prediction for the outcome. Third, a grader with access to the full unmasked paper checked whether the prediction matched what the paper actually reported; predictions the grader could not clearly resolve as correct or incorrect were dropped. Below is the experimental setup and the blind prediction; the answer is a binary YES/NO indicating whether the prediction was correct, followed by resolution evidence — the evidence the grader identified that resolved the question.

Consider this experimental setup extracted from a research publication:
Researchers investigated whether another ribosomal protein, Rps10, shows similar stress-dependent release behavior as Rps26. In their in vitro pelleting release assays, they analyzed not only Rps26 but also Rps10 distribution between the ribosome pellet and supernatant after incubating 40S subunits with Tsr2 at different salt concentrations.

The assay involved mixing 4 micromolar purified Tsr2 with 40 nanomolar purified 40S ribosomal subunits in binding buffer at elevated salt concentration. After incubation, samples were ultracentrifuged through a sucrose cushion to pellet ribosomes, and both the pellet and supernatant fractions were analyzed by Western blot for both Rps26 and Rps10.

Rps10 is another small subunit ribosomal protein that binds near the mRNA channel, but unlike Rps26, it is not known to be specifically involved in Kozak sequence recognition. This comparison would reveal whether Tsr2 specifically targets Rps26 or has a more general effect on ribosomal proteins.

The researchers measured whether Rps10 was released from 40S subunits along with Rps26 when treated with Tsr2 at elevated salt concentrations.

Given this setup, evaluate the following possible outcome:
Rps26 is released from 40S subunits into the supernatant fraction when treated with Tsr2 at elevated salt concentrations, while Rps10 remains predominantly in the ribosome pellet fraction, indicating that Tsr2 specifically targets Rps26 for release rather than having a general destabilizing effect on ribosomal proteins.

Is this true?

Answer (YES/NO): YES